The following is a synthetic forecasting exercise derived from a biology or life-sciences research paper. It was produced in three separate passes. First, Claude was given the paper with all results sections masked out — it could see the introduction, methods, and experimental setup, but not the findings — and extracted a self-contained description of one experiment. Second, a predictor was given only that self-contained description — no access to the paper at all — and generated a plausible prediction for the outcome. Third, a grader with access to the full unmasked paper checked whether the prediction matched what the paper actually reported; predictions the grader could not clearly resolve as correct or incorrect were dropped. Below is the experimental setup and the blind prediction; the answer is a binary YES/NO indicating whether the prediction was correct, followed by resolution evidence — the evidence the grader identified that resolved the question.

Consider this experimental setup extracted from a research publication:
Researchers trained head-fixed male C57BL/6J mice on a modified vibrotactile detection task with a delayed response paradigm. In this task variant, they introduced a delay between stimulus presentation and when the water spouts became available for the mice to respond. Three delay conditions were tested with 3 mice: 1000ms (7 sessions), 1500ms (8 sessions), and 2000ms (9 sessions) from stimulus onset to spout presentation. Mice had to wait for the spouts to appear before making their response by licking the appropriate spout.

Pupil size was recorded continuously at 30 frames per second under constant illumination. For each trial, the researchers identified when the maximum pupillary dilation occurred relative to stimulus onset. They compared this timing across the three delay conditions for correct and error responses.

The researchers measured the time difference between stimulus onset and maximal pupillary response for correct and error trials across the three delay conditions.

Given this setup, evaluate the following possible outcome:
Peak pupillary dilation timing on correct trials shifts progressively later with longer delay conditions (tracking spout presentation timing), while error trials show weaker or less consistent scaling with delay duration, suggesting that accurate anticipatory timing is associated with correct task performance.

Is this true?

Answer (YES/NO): YES